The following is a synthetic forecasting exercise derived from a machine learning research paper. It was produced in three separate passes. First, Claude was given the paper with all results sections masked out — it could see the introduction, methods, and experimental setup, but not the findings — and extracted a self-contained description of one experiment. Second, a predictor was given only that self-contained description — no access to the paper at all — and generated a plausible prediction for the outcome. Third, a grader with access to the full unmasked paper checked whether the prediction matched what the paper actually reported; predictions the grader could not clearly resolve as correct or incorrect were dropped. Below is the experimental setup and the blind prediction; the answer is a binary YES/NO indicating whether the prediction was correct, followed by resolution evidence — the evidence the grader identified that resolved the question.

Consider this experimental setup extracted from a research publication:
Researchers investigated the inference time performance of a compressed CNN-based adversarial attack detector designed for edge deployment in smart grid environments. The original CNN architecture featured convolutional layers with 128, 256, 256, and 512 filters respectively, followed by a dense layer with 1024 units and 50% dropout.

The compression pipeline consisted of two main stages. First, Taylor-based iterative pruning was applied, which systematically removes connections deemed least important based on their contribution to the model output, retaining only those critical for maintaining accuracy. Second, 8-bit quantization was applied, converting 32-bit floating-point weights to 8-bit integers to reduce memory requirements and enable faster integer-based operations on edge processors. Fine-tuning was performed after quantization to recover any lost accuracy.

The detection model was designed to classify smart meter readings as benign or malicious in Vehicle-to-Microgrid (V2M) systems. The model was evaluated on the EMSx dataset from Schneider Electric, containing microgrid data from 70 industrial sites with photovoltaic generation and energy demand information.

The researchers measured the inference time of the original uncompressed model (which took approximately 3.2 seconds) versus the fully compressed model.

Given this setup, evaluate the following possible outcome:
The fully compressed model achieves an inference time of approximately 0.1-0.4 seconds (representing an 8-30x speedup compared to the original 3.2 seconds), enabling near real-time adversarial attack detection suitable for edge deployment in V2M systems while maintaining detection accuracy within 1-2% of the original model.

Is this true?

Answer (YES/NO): NO